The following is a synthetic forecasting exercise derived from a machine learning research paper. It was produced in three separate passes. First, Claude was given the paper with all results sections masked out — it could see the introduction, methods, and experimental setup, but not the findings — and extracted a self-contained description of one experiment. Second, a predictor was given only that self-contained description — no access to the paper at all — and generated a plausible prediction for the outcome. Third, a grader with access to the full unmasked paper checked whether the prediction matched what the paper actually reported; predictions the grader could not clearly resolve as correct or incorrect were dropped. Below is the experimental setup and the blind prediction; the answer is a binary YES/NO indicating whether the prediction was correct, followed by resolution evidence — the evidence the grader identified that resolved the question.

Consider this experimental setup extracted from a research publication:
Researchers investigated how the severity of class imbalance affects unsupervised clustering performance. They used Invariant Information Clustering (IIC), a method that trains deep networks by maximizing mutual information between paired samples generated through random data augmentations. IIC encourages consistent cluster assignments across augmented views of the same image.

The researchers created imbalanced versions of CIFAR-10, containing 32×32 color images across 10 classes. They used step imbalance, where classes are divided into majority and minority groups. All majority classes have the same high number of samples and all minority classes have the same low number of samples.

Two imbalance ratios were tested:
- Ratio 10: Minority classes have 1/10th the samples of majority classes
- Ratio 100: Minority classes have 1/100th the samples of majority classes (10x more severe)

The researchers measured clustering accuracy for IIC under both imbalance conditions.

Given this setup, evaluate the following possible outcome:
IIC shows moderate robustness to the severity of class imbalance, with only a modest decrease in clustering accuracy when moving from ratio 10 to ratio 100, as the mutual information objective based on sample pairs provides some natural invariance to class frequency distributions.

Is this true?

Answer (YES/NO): NO